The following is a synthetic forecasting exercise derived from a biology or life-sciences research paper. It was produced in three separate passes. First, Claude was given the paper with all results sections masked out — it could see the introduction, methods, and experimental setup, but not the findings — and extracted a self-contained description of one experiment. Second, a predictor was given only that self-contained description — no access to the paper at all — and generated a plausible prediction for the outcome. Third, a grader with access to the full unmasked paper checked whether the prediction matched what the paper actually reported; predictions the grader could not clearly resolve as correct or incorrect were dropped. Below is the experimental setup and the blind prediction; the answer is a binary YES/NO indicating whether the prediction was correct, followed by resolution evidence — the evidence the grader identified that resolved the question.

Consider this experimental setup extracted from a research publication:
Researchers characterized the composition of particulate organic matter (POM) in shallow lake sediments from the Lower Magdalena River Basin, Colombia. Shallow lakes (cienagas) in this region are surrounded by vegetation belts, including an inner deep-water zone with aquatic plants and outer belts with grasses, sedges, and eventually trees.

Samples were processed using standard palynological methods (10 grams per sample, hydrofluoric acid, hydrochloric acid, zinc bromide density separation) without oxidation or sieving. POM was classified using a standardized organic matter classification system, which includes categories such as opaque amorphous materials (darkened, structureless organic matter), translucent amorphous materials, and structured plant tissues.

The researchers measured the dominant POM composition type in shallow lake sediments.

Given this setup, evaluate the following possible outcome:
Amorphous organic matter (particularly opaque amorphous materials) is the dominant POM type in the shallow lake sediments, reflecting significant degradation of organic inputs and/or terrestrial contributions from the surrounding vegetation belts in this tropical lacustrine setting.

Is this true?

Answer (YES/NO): YES